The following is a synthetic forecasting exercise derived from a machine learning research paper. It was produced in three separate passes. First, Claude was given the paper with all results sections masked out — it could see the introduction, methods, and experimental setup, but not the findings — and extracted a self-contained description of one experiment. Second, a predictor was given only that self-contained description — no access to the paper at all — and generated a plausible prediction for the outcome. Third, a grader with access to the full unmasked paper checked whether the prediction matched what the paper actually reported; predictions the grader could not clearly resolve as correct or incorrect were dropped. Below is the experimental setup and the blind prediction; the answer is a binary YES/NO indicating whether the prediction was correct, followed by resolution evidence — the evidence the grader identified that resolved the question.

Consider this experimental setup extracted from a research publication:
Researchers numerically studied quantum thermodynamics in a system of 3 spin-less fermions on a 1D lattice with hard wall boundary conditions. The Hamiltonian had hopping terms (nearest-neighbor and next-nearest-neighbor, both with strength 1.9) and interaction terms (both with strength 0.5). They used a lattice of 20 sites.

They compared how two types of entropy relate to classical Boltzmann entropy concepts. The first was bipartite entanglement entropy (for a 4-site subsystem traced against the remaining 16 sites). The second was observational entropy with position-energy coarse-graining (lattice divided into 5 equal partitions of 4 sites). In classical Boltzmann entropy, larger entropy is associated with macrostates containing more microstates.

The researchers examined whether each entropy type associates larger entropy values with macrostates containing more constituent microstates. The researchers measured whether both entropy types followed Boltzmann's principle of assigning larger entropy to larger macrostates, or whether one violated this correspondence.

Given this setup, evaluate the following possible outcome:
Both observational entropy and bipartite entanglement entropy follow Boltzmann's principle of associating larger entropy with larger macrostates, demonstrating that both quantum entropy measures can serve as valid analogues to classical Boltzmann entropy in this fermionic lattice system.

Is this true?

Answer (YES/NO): NO